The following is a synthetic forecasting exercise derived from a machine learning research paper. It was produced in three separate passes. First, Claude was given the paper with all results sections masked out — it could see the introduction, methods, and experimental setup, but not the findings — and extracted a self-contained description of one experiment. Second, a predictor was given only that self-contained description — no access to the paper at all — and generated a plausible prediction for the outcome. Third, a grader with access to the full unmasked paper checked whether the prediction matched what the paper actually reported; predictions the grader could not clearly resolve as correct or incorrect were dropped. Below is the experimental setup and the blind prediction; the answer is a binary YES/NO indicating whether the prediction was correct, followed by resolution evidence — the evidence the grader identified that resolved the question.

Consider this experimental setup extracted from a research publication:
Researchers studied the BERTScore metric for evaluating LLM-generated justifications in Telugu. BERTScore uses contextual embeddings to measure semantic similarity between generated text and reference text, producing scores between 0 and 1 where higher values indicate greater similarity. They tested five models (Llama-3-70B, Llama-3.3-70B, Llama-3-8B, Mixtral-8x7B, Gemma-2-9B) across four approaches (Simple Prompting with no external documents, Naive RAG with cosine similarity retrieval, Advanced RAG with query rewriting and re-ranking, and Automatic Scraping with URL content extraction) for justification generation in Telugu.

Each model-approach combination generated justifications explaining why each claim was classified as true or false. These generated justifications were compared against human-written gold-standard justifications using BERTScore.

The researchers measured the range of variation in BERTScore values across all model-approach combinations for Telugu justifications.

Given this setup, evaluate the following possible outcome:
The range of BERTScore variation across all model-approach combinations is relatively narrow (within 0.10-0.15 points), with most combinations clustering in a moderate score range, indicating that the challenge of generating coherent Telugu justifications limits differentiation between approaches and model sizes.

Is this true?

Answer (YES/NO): NO